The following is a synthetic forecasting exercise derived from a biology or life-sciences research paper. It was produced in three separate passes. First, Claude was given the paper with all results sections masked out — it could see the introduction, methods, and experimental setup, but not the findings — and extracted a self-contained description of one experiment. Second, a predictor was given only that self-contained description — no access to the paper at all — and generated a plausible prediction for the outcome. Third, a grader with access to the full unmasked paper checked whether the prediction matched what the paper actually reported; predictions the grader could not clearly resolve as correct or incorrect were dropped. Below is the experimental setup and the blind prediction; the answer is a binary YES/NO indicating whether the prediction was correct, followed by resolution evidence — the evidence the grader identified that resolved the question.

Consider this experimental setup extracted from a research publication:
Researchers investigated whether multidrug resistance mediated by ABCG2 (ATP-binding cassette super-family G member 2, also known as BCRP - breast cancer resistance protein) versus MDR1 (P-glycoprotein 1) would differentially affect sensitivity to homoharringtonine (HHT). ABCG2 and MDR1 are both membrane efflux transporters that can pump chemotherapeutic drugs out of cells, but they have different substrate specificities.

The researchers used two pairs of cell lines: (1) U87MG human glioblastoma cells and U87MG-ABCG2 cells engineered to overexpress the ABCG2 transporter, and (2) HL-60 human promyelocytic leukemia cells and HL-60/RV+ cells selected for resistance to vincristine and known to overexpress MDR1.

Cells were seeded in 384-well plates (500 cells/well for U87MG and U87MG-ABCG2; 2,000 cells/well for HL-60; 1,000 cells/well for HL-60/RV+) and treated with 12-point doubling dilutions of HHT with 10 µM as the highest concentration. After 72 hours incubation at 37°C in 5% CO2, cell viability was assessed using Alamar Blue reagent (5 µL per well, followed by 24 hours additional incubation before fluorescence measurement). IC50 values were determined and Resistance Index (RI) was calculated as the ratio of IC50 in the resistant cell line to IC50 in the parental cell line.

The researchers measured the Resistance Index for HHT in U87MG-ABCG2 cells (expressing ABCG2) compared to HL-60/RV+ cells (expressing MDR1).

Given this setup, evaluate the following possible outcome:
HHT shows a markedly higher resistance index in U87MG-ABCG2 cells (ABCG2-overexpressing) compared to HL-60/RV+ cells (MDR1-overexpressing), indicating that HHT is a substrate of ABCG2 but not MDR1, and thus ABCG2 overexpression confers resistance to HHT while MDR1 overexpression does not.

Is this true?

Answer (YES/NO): NO